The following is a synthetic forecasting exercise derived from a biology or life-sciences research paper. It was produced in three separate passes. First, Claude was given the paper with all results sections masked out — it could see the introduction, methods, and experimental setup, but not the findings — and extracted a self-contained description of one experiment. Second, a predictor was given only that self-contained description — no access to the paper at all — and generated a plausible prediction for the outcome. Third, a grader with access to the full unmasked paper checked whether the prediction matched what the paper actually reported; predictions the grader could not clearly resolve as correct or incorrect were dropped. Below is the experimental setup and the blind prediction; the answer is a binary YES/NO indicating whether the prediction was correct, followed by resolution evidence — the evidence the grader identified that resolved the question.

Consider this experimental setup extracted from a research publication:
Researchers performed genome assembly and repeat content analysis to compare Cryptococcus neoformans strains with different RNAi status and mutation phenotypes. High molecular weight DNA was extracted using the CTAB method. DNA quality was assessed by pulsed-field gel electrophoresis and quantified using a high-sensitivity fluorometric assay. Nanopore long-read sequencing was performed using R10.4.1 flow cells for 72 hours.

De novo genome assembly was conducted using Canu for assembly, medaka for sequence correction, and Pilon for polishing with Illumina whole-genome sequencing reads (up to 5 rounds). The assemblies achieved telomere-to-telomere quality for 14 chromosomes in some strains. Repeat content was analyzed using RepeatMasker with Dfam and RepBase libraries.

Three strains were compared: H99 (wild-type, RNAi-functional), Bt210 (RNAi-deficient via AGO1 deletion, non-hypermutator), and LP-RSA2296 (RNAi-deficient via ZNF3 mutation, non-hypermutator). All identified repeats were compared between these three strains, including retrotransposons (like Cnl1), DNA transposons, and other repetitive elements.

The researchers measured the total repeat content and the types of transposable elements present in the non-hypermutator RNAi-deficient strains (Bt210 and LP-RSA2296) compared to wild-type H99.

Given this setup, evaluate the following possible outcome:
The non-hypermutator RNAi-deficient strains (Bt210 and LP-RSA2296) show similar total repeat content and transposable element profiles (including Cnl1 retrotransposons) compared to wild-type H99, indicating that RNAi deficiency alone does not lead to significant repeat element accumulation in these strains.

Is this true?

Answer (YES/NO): YES